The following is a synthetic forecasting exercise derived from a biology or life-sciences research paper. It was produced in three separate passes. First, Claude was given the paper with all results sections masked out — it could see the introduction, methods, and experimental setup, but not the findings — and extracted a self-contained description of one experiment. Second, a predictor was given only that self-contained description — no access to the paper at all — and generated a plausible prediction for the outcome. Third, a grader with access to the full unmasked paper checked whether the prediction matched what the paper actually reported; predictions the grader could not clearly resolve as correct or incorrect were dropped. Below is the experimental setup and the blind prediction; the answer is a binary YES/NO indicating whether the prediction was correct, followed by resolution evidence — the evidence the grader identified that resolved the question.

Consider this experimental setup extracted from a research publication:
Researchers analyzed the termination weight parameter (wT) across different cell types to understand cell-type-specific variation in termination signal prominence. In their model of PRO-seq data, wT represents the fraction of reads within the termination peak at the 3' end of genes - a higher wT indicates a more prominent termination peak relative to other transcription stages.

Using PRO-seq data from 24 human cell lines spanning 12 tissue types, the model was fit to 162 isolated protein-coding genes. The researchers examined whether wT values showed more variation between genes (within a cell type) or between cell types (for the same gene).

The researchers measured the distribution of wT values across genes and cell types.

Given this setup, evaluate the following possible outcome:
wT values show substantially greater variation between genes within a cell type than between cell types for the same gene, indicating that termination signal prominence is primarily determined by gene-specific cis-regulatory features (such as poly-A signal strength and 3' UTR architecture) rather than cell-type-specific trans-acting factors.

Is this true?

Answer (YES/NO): NO